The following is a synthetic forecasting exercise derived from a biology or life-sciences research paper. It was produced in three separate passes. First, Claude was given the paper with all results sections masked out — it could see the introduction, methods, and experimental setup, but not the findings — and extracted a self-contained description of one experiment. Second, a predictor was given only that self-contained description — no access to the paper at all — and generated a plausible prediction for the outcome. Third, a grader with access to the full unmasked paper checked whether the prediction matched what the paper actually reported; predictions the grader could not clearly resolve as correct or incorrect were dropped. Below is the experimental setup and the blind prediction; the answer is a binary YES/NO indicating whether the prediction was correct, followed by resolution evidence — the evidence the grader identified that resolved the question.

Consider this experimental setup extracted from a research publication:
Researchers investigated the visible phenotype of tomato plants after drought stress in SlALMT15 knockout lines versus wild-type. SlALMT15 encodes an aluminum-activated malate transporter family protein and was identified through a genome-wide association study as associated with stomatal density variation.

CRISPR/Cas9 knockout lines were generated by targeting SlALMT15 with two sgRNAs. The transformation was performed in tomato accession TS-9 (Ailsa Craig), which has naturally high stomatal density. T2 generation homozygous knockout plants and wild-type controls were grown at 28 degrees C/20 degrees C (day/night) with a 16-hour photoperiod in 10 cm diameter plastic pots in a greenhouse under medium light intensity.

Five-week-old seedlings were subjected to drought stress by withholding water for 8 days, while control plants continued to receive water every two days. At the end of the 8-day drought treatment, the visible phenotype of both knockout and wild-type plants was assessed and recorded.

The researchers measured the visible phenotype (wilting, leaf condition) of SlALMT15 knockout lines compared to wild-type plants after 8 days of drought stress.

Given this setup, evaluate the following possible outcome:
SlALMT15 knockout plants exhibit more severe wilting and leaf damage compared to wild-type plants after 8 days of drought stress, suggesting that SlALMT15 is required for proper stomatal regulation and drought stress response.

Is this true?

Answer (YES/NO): NO